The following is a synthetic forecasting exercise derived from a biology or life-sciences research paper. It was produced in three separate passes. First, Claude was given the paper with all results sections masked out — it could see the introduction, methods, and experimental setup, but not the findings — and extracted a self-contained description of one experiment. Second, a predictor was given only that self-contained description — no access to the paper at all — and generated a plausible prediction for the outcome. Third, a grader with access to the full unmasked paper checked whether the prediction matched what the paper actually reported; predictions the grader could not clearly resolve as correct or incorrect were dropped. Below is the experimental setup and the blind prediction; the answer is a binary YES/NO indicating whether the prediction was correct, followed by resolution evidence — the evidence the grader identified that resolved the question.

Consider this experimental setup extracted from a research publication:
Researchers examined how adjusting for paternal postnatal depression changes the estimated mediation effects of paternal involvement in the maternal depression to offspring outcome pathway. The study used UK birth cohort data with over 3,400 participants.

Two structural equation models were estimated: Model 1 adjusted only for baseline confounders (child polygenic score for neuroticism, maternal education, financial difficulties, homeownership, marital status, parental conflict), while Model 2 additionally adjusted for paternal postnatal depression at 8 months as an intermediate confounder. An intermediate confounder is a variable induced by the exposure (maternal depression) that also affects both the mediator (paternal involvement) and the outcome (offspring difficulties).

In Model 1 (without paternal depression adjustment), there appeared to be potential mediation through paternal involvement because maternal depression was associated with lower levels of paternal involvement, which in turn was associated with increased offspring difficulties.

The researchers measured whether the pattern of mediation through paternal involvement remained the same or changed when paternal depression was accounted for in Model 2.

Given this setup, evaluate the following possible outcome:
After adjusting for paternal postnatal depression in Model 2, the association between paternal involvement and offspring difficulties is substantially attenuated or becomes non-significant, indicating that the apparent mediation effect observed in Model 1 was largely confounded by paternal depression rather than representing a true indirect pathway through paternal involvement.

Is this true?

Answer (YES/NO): YES